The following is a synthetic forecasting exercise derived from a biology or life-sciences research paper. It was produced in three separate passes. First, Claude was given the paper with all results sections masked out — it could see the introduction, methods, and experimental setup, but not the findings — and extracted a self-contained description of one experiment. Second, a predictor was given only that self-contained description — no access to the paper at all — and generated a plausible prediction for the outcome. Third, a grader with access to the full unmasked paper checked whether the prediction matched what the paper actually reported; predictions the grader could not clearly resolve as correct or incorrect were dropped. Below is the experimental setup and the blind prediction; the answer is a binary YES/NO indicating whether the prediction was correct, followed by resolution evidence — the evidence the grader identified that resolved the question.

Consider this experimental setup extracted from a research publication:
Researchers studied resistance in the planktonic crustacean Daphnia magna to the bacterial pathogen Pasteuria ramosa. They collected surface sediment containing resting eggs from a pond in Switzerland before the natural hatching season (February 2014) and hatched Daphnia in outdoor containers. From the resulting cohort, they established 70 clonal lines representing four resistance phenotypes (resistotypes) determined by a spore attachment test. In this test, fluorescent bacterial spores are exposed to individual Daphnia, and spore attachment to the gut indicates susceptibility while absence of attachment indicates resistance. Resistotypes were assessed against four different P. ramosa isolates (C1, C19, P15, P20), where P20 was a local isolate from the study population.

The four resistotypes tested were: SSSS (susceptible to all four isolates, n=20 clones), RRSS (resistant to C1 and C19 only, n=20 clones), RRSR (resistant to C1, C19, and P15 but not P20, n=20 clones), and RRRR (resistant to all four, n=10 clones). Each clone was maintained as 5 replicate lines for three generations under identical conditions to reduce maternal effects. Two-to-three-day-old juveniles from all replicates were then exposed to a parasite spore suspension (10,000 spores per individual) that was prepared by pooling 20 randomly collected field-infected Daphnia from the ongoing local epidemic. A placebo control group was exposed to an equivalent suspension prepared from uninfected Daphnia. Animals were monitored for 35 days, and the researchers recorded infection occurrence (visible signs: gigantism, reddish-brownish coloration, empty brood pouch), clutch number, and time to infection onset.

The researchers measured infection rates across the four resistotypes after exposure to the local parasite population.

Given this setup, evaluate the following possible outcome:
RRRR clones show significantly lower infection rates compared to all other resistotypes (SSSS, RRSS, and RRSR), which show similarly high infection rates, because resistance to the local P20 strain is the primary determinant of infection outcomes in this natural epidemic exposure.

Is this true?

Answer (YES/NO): NO